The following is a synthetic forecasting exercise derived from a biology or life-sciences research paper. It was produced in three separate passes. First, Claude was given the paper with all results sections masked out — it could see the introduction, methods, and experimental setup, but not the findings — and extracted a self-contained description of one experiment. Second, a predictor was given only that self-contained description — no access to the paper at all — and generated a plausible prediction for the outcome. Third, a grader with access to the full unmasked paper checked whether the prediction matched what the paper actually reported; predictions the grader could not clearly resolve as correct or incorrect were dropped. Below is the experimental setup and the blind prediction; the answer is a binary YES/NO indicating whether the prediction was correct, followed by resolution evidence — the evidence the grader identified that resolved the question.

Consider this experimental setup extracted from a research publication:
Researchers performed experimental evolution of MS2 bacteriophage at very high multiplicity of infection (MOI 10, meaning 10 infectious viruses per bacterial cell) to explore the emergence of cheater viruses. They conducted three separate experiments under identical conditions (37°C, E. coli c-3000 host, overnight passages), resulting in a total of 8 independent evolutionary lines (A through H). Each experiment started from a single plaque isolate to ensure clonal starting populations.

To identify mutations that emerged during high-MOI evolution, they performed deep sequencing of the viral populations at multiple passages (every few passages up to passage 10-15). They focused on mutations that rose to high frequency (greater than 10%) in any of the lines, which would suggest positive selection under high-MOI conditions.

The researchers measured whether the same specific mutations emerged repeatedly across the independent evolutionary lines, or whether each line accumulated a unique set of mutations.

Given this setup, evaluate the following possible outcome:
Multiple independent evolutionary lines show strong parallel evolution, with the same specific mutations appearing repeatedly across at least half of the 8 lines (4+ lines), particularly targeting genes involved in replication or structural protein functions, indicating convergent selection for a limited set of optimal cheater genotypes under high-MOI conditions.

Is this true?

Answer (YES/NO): YES